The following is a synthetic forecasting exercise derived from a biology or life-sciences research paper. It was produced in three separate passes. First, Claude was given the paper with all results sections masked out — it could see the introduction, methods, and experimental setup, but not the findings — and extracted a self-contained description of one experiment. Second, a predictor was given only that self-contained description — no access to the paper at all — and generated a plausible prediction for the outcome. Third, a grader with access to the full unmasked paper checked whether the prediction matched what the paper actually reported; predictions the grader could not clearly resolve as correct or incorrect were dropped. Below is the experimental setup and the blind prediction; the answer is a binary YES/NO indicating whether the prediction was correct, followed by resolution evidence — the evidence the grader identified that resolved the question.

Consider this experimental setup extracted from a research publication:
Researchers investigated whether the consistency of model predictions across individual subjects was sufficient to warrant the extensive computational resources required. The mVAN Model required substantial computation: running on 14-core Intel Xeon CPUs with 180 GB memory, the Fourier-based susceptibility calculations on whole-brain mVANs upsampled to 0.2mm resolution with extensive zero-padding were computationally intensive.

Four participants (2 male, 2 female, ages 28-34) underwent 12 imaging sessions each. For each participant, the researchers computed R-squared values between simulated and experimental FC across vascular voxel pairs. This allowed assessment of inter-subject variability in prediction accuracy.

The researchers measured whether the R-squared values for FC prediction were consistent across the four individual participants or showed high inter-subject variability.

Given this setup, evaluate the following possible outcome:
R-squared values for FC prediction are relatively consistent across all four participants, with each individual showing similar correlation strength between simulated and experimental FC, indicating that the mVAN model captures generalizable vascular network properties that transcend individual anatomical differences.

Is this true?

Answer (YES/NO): NO